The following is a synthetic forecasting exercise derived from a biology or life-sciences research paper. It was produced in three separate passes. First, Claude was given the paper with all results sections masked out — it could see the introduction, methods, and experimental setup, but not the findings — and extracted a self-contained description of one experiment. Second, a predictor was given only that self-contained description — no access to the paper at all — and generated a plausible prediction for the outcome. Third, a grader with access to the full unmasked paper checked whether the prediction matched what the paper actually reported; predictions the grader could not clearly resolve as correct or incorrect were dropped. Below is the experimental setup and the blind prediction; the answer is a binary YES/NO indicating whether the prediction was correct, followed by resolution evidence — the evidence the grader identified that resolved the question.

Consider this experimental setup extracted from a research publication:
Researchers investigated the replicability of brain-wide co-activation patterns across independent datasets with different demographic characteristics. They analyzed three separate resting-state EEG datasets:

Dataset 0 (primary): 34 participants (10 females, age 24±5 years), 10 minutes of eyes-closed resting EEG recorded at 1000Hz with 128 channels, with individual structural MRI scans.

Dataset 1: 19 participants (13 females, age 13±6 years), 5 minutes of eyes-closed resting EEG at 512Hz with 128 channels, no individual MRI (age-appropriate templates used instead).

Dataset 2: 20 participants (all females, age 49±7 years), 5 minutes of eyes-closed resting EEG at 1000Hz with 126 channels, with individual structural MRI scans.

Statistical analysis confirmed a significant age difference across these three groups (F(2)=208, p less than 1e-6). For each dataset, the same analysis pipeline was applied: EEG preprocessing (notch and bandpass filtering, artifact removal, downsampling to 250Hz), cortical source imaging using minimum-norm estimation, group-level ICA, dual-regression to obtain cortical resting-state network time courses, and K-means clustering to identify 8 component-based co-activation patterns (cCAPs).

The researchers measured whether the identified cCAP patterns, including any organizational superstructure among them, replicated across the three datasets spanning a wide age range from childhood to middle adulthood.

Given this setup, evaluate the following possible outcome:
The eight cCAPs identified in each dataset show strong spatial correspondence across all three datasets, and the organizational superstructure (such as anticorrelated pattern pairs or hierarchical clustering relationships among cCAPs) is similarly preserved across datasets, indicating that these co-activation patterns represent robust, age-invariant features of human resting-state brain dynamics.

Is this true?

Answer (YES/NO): YES